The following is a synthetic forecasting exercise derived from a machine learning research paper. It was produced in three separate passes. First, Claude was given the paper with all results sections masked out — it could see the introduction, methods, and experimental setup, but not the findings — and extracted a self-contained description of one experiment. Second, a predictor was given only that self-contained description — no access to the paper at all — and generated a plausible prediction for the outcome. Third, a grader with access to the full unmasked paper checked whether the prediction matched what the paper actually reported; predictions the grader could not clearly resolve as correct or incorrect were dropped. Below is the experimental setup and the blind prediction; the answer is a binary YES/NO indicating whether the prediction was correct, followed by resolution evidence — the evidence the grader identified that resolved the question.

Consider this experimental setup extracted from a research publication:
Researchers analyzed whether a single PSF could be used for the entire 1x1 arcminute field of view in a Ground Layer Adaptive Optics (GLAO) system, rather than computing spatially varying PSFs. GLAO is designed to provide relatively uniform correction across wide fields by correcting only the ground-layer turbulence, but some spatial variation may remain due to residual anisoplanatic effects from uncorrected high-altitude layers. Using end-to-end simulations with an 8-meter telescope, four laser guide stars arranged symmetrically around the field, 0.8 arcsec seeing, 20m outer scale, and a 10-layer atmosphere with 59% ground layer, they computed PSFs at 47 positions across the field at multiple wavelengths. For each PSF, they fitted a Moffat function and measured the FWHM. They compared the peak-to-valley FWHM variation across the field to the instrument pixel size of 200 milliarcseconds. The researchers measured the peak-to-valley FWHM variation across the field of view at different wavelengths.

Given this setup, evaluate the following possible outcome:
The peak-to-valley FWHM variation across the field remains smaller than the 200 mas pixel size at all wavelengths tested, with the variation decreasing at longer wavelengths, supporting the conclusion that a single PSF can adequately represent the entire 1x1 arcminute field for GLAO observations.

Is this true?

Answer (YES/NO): NO